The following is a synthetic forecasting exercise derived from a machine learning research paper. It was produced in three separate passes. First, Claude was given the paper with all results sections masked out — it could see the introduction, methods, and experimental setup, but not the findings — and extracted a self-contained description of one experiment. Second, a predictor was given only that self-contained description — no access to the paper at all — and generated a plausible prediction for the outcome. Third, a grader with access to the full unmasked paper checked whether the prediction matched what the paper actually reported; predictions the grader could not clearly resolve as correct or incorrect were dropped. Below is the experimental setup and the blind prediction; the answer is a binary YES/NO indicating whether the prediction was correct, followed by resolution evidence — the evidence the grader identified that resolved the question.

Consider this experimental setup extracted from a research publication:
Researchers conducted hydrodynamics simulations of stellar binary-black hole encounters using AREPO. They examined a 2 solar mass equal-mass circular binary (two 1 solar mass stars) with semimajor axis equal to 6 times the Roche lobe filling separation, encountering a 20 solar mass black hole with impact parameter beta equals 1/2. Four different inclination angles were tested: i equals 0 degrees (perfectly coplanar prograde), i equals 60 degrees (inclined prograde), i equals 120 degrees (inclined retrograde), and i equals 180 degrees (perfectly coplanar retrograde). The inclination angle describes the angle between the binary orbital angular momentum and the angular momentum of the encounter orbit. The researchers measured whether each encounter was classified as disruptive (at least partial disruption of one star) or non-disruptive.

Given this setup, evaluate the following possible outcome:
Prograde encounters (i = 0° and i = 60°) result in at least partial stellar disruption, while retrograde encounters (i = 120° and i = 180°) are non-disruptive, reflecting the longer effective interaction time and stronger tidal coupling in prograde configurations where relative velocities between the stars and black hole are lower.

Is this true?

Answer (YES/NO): NO